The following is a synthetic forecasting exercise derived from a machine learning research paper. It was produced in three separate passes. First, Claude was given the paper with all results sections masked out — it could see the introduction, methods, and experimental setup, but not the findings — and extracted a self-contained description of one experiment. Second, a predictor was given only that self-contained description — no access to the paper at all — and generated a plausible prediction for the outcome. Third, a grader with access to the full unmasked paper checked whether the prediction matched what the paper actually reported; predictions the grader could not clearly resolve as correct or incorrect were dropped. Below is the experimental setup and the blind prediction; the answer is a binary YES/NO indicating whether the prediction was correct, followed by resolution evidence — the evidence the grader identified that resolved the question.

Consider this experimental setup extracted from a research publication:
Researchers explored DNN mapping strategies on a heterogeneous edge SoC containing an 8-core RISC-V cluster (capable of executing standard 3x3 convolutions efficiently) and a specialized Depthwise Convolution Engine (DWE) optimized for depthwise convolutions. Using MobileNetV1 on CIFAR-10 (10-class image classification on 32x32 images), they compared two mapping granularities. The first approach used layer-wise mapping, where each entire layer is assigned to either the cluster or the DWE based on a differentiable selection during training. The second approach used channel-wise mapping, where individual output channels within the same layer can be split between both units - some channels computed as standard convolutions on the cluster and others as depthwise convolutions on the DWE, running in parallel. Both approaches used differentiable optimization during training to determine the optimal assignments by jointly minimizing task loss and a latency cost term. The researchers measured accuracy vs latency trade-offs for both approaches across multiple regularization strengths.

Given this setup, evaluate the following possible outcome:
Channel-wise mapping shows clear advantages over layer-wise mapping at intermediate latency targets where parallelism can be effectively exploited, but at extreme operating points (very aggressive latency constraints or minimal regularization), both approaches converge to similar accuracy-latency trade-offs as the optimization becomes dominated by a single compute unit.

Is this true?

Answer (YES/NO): NO